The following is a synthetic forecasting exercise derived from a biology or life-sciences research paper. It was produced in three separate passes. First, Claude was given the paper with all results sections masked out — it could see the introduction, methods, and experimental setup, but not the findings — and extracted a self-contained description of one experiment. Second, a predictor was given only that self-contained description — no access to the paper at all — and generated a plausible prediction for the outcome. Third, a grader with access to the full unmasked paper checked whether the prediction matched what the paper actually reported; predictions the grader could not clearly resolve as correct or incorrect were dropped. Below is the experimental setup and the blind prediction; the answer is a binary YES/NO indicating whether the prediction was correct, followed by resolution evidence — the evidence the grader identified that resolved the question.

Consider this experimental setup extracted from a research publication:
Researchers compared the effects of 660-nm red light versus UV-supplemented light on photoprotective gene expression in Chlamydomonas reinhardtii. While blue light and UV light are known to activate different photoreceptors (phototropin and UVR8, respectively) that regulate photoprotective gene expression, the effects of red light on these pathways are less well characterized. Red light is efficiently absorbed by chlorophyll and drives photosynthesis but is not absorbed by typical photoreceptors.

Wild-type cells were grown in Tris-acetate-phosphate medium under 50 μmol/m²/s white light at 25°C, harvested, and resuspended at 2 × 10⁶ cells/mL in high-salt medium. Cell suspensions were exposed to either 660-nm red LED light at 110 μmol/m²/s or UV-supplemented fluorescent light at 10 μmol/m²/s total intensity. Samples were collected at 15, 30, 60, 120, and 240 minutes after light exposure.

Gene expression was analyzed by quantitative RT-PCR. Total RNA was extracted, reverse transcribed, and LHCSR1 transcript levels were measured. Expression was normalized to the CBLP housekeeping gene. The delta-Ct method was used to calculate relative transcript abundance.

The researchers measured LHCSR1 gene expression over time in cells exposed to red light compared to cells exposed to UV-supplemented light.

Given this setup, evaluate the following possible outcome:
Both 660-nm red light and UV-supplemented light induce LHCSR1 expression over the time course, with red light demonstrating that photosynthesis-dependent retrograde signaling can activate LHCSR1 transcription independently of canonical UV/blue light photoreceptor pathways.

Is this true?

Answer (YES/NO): NO